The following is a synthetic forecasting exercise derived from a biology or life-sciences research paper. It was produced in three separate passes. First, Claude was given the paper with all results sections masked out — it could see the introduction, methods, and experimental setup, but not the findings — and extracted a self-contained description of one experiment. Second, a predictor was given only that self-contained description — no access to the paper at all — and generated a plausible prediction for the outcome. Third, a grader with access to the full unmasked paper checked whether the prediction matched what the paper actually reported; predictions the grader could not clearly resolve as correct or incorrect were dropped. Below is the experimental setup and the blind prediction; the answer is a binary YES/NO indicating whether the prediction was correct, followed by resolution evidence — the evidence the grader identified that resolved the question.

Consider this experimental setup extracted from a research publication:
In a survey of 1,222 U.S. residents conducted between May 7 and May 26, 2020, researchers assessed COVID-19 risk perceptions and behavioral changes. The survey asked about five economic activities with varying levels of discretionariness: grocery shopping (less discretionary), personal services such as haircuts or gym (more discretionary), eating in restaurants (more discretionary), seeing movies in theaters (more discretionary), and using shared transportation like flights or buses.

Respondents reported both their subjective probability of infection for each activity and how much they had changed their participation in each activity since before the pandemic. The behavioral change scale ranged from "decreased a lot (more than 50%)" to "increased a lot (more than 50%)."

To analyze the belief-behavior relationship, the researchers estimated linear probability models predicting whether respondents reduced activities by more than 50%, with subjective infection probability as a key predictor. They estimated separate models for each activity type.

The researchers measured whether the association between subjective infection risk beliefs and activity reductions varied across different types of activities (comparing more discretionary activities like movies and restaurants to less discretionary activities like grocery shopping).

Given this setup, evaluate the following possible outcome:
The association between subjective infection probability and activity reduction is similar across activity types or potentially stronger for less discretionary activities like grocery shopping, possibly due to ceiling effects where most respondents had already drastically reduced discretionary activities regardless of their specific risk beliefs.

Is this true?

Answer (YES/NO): NO